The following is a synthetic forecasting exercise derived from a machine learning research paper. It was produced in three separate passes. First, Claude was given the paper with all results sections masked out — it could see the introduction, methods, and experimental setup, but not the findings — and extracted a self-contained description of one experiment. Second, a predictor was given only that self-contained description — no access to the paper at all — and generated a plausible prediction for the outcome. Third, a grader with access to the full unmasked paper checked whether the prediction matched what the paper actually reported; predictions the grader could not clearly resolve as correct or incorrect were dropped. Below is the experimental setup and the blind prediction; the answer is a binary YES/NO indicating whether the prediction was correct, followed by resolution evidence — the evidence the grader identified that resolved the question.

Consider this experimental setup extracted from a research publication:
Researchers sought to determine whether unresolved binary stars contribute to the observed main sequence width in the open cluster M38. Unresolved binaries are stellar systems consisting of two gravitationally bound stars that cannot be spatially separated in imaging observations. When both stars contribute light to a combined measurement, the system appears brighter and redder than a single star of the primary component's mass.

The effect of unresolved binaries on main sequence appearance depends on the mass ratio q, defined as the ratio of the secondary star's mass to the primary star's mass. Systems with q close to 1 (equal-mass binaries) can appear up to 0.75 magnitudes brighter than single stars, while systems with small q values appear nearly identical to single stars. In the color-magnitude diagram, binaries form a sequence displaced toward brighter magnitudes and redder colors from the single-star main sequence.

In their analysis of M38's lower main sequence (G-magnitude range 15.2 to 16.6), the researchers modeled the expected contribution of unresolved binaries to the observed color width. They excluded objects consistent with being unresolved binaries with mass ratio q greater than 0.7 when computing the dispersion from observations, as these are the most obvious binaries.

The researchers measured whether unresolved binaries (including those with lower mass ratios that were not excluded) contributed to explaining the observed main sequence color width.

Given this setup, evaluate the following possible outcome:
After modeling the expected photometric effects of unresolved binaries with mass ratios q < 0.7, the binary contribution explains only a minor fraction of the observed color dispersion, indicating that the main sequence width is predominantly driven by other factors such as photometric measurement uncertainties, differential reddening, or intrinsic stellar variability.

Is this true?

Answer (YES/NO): NO